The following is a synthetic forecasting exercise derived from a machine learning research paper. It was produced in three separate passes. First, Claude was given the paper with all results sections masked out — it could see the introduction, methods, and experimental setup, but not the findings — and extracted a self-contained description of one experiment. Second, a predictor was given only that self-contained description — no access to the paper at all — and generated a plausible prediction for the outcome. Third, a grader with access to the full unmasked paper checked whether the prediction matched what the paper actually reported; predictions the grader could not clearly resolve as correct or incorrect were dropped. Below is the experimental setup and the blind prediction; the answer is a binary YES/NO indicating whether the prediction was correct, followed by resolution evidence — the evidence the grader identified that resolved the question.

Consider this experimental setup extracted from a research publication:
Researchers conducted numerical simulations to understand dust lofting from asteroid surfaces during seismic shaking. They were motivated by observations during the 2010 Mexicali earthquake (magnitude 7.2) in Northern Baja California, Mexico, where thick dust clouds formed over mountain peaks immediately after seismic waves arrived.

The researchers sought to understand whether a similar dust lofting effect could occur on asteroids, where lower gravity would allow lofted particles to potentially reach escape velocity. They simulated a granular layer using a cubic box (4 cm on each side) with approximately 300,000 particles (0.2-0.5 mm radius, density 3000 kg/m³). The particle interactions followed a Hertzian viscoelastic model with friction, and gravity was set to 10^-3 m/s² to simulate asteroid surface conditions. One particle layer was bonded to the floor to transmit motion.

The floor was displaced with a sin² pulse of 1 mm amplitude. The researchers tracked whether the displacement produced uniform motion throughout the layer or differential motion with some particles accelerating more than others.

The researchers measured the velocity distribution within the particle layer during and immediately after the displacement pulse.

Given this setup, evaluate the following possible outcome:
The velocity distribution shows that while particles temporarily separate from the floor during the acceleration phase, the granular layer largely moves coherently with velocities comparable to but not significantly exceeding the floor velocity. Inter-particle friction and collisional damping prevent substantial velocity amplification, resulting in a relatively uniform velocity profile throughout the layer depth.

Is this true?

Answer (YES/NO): NO